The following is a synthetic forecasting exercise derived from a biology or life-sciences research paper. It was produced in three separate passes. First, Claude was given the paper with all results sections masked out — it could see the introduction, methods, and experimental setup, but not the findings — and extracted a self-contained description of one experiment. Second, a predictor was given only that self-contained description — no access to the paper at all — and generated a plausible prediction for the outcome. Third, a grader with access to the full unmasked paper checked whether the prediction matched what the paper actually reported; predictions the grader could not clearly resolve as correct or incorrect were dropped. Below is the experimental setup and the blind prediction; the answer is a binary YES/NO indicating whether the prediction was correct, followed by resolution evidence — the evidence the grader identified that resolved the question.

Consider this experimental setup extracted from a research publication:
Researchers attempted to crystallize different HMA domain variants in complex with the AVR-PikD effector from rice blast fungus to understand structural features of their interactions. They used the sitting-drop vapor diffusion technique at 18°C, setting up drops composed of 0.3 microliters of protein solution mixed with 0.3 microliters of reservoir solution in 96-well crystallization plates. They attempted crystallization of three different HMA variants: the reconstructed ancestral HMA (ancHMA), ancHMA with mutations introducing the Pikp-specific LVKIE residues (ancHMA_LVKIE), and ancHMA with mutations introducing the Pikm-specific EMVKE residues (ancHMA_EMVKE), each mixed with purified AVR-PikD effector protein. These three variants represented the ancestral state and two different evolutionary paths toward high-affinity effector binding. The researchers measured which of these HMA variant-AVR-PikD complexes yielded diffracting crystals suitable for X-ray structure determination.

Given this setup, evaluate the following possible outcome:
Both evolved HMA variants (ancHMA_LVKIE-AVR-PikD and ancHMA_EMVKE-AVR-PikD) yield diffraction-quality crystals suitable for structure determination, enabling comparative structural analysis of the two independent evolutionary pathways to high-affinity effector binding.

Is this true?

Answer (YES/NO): NO